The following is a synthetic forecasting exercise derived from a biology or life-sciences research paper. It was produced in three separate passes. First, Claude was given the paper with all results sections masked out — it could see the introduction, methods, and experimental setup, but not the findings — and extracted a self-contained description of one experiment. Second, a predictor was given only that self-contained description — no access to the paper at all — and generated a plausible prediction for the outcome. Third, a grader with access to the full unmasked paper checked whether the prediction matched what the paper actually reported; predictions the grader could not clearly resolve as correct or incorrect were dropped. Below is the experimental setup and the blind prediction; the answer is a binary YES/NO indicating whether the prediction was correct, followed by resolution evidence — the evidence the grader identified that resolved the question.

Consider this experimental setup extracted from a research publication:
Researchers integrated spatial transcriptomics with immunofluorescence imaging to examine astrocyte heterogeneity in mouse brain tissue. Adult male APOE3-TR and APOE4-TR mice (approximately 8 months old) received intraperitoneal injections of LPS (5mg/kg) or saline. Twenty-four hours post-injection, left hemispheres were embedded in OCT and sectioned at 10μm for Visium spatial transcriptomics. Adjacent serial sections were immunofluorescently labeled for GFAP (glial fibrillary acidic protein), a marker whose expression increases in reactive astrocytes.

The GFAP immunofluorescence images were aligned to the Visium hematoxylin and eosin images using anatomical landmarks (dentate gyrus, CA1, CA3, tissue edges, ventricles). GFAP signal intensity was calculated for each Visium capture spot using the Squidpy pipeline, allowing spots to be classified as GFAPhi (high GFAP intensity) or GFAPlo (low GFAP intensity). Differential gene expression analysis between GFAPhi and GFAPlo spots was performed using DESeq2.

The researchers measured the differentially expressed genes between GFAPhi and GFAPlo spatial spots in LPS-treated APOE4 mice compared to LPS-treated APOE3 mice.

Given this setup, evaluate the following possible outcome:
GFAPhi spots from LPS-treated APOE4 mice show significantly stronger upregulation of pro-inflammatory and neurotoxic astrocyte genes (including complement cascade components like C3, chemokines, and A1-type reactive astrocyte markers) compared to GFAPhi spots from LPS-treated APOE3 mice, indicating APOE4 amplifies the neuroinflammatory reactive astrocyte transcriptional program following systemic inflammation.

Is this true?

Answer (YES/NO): YES